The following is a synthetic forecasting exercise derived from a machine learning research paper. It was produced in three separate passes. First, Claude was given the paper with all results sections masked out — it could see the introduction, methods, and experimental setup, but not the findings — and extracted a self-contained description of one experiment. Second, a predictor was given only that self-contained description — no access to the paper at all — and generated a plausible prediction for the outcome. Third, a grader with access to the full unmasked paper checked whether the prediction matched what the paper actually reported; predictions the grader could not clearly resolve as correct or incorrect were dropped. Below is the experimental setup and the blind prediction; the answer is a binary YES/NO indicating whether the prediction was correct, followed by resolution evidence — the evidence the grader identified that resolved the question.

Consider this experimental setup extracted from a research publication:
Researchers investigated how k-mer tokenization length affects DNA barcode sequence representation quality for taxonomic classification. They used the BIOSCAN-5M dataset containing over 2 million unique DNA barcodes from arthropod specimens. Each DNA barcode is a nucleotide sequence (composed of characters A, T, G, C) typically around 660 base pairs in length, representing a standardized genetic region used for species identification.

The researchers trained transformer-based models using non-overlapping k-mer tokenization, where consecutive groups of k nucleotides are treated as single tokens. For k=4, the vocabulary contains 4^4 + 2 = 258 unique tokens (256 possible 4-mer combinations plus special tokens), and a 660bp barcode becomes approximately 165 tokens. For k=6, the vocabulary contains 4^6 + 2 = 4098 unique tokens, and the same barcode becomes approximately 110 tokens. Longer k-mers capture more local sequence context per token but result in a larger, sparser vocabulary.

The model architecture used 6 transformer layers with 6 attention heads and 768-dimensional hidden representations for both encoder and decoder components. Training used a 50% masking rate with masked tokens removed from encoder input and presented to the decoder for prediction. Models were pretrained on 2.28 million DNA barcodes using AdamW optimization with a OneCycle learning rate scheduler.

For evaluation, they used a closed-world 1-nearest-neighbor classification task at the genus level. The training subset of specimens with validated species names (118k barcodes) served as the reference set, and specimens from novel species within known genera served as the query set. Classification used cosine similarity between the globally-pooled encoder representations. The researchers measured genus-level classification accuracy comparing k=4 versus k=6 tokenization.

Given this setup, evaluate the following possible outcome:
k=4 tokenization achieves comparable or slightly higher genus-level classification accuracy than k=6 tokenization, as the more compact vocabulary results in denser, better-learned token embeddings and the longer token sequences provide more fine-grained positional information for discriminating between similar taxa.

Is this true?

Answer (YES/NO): NO